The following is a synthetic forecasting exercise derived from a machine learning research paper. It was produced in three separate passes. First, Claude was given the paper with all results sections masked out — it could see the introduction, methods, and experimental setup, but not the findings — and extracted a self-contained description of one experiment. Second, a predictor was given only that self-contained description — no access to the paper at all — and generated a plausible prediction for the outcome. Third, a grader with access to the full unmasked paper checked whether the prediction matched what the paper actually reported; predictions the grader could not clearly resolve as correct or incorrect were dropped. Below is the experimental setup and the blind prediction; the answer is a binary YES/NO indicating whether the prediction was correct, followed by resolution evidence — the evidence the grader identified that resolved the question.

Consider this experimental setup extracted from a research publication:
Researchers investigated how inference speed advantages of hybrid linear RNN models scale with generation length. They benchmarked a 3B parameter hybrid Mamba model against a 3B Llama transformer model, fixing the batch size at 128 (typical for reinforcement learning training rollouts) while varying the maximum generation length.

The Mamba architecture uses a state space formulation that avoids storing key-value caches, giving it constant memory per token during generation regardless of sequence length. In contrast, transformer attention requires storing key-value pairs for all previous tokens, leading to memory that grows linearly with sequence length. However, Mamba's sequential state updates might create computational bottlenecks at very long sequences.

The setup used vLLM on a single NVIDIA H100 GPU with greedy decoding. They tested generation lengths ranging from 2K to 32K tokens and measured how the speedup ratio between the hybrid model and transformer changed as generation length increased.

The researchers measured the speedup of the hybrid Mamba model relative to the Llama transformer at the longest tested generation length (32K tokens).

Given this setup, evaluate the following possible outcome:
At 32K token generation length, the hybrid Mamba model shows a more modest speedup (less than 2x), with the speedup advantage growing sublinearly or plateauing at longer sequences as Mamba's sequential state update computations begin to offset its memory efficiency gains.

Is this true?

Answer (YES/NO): NO